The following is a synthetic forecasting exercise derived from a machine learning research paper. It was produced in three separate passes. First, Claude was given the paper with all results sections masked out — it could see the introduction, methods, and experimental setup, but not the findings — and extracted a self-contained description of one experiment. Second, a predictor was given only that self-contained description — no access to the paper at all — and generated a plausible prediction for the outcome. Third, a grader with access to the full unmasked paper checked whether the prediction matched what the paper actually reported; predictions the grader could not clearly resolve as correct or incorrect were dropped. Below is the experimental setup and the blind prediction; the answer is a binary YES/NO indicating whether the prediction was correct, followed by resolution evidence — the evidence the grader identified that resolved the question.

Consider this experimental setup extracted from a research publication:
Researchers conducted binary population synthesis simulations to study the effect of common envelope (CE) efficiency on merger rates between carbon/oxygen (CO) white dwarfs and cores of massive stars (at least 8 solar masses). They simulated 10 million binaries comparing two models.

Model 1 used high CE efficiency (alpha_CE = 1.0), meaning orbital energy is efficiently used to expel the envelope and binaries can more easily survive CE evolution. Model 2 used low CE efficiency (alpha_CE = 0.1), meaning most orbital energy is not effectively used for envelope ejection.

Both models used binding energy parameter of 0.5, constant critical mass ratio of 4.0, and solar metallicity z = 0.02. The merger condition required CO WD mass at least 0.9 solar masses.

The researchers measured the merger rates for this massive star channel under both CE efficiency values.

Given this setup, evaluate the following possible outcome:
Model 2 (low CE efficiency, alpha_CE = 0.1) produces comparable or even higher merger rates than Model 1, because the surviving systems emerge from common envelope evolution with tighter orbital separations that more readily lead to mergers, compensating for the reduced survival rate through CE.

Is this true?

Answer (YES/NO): YES